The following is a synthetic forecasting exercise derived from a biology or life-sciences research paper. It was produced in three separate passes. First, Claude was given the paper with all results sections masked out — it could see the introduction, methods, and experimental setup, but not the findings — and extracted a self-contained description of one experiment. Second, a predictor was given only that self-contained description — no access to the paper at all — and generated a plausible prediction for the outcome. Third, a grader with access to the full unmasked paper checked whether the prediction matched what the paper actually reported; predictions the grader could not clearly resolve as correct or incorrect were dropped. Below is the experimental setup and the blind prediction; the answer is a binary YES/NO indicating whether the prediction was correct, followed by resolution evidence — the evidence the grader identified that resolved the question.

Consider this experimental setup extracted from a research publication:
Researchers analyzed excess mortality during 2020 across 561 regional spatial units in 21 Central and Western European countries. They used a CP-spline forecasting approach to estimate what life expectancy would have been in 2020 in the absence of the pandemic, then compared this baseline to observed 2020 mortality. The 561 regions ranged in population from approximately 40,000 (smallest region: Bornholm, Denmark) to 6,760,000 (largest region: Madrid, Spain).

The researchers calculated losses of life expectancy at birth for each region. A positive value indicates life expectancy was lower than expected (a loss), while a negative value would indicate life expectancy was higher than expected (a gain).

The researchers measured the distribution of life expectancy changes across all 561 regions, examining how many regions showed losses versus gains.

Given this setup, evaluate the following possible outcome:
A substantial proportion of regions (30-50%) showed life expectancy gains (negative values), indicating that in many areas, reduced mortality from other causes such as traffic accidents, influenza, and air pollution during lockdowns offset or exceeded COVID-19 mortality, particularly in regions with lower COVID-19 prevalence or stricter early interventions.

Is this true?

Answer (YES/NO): NO